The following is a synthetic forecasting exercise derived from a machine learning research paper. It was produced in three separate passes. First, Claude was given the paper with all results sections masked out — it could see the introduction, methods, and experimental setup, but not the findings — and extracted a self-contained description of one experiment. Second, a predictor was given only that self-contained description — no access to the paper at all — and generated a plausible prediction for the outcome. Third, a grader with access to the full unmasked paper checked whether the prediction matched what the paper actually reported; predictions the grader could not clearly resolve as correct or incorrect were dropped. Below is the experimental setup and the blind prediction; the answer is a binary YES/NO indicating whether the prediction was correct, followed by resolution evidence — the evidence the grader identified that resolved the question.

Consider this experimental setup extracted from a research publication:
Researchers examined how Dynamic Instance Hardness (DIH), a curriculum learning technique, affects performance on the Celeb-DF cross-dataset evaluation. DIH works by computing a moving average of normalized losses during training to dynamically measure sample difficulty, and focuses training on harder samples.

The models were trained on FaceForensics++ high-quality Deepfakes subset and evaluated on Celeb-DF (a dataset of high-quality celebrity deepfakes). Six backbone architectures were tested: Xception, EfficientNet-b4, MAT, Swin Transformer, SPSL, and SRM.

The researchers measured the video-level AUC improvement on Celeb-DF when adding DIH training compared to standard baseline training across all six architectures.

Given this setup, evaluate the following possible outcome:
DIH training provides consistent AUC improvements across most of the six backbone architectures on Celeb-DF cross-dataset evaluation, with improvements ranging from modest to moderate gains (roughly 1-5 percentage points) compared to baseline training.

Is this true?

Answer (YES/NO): NO